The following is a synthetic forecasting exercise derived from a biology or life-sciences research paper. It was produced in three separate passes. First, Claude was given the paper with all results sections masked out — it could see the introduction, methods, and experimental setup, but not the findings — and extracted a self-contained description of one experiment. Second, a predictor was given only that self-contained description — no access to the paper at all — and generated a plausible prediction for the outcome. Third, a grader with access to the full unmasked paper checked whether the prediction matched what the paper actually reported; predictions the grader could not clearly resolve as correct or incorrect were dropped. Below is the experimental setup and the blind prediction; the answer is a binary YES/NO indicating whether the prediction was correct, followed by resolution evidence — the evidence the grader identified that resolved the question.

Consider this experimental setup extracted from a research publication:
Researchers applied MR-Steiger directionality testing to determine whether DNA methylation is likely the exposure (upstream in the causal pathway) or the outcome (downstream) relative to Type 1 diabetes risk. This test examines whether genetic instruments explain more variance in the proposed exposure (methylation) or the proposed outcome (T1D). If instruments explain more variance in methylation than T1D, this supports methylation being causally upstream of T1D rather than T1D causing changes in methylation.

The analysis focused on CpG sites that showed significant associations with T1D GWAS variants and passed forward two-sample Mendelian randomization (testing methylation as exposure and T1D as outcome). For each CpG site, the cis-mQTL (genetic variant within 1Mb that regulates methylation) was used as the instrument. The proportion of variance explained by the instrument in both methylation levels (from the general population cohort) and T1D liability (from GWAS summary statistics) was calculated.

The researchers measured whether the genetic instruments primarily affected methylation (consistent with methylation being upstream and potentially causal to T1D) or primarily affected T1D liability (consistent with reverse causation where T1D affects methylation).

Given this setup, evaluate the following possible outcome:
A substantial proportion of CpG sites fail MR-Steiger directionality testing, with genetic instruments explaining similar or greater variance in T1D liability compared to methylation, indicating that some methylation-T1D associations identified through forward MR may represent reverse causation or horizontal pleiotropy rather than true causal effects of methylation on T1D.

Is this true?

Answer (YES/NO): NO